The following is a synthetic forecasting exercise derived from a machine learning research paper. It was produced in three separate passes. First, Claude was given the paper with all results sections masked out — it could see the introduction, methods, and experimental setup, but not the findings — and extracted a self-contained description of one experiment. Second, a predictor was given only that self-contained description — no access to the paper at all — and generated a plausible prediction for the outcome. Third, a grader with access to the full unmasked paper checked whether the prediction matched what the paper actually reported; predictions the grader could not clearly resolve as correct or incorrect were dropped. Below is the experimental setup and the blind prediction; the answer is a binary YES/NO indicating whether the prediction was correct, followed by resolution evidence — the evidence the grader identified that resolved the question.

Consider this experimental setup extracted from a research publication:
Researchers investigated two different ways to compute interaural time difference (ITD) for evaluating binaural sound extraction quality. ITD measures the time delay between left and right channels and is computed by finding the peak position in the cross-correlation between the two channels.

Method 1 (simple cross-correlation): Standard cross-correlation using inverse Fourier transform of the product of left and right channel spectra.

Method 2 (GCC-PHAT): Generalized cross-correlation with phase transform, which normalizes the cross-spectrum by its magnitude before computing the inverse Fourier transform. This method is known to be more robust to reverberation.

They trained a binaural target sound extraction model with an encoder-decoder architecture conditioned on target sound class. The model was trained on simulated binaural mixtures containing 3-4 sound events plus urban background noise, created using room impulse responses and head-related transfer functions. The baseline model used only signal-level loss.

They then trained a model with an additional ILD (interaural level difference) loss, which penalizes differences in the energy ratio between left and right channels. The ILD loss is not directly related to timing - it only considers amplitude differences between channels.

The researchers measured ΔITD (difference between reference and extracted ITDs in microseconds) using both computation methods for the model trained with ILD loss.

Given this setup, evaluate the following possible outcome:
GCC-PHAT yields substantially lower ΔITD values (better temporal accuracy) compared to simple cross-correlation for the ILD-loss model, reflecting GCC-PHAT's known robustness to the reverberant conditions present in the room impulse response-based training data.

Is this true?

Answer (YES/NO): NO